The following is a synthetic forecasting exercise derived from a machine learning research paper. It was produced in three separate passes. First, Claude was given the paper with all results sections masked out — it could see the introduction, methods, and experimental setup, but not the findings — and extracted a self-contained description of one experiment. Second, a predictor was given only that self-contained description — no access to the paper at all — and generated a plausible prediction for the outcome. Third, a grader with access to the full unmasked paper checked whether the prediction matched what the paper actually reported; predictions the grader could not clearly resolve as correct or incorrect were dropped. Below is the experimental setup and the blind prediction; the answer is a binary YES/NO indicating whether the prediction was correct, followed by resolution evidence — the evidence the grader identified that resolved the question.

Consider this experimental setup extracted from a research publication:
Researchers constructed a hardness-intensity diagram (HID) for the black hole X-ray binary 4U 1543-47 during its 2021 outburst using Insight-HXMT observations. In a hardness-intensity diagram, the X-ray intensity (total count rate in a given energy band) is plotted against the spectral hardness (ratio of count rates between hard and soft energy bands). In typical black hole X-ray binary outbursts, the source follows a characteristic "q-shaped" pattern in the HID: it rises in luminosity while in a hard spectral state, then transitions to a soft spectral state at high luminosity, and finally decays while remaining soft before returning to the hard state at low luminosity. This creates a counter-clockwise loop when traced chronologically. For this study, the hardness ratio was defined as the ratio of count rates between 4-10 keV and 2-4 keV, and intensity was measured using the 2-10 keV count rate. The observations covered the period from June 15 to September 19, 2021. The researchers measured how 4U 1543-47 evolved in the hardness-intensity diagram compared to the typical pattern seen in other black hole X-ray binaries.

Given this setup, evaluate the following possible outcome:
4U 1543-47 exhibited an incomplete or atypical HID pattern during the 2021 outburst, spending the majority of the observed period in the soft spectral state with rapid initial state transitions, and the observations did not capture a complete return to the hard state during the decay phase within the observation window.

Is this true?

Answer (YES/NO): NO